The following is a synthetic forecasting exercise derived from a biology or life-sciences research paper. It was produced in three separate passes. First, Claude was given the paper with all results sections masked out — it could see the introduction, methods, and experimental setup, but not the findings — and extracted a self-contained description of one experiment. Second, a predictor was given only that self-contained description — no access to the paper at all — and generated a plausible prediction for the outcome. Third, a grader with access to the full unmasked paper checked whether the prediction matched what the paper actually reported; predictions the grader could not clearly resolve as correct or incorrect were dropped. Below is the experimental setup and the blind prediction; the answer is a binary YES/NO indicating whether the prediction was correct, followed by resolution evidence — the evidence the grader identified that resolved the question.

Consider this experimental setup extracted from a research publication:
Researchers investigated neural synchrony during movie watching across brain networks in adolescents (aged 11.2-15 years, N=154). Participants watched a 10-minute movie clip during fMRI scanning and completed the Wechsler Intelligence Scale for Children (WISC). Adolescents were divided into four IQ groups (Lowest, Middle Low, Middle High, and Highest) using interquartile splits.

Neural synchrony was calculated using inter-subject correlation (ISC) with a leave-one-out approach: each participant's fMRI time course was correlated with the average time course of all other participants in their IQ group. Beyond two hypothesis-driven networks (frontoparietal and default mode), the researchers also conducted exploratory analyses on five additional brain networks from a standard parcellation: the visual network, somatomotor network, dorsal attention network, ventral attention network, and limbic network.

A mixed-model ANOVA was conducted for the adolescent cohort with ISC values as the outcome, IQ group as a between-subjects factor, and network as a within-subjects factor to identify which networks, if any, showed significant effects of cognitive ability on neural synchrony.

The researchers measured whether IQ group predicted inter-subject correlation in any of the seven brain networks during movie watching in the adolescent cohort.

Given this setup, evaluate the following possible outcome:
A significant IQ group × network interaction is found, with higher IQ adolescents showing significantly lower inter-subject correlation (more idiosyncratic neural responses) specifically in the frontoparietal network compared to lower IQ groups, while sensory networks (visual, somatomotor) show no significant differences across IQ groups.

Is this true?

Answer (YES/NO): NO